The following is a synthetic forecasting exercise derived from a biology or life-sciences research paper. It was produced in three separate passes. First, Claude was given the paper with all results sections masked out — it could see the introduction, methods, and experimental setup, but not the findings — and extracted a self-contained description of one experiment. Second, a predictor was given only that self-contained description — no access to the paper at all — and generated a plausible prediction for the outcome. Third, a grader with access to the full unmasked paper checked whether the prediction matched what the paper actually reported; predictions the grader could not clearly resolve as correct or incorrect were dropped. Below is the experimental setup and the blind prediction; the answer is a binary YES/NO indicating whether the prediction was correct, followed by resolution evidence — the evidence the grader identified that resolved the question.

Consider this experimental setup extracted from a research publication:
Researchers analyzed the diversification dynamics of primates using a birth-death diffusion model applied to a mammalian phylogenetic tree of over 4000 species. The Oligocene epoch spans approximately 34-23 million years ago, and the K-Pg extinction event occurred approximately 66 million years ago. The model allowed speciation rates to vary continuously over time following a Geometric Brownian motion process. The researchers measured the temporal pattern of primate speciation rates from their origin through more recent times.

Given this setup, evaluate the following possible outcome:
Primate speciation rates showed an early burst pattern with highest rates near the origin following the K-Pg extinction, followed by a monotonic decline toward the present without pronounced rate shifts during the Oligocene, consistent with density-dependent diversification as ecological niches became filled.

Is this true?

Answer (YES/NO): NO